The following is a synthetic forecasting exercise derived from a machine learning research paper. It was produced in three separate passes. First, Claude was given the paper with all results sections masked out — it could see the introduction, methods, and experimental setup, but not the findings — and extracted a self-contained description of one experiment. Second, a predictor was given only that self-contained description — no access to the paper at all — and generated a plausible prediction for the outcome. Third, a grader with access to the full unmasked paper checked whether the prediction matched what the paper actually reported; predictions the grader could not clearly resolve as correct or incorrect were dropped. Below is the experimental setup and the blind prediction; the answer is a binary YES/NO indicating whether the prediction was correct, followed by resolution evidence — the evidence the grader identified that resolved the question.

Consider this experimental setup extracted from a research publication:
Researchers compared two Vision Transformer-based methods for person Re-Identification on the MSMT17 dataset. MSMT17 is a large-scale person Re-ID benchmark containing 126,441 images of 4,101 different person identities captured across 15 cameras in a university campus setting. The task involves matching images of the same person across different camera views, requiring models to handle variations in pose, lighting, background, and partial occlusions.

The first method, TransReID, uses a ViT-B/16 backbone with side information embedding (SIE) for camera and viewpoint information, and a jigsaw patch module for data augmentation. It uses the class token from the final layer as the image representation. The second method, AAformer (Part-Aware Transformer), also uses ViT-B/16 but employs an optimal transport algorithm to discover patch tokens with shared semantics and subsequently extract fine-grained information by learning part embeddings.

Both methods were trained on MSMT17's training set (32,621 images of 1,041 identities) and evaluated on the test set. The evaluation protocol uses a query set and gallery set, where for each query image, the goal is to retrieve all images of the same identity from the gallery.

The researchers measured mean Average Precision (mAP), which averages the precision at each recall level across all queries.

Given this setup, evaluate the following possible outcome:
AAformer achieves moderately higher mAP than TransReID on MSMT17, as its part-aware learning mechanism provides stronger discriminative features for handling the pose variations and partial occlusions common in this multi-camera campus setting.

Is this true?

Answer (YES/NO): NO